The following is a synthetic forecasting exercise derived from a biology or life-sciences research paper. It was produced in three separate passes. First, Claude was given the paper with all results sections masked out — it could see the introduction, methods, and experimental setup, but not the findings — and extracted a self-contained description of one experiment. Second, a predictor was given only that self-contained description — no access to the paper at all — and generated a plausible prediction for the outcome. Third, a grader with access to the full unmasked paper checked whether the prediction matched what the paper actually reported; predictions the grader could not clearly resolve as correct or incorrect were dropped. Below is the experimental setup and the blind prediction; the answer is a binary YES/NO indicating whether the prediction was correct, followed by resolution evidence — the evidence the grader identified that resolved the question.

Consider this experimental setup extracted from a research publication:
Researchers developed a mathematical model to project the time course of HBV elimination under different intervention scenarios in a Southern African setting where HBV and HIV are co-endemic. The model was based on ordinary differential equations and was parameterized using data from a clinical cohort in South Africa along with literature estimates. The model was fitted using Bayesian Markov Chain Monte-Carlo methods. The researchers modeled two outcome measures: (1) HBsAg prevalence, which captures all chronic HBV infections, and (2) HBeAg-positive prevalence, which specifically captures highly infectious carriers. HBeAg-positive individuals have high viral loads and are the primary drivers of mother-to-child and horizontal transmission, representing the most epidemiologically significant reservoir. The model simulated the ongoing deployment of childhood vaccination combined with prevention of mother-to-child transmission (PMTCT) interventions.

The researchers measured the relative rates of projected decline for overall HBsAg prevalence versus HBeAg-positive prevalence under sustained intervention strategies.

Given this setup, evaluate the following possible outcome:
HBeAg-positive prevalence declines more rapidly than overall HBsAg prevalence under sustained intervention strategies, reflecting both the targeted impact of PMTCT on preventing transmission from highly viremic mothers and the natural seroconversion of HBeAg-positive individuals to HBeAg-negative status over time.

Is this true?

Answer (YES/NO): NO